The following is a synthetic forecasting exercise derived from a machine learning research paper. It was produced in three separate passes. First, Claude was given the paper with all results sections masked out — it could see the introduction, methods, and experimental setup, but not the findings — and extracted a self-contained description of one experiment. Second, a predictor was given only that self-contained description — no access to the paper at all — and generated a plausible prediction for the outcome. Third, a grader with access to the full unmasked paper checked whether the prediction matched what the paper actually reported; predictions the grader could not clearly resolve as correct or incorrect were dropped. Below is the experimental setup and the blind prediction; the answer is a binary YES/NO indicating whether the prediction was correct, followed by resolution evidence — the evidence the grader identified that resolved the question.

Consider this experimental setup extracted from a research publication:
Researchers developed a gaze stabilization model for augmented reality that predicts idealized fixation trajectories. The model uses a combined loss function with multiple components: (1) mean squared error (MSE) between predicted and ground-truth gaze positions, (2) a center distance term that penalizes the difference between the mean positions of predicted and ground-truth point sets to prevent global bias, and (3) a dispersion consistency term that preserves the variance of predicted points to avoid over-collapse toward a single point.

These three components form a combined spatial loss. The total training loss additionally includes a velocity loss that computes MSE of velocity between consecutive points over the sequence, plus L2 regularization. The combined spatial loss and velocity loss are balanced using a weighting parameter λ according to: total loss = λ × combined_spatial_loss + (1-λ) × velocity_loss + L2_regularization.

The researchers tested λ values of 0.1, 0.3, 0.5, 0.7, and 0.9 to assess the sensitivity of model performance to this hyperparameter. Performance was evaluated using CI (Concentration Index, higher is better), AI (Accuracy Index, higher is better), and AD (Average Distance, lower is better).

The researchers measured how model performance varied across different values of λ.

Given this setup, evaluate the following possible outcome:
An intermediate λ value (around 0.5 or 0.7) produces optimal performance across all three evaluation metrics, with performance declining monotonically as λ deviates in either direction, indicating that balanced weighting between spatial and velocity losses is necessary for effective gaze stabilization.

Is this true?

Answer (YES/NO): NO